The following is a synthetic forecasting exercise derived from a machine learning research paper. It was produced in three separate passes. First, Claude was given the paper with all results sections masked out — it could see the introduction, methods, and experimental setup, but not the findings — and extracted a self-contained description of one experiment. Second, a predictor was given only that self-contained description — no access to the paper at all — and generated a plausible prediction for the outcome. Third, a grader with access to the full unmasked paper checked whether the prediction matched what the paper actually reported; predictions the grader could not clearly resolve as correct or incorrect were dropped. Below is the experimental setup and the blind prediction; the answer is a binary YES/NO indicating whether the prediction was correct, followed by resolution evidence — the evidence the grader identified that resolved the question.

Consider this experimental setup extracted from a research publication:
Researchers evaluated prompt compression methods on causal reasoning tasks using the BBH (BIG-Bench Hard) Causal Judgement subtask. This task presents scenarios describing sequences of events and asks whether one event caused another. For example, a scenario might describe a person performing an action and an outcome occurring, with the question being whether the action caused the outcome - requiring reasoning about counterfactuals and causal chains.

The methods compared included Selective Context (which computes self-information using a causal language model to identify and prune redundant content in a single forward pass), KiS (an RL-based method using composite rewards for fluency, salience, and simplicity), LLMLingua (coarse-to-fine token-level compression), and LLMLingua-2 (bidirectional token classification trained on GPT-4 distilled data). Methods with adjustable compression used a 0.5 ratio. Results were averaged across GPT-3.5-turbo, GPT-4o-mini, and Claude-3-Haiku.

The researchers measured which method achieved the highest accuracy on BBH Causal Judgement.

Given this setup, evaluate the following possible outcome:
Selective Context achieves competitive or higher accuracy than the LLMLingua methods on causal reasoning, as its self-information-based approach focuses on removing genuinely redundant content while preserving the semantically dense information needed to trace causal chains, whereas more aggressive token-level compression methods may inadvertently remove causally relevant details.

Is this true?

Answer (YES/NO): YES